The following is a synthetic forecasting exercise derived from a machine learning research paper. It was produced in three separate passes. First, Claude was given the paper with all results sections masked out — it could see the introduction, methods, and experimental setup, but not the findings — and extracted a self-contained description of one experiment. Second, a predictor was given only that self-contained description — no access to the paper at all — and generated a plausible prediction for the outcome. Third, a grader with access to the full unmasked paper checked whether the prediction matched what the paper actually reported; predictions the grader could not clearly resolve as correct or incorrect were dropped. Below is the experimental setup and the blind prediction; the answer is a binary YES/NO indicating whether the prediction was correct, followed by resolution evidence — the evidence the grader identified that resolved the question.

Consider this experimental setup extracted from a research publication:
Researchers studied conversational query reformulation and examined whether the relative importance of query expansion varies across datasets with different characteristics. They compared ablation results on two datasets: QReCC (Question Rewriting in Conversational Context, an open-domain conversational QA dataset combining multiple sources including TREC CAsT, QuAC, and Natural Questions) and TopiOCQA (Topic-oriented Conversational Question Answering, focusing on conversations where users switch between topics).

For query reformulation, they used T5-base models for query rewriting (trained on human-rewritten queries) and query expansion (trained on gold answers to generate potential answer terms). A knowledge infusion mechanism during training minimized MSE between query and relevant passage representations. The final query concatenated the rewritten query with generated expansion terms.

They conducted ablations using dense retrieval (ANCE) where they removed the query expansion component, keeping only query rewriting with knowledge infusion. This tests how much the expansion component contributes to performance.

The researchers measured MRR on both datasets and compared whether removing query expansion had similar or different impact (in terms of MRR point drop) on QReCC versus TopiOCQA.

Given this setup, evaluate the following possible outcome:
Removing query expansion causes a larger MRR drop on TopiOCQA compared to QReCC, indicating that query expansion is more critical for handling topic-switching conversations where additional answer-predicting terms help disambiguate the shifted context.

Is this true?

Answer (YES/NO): NO